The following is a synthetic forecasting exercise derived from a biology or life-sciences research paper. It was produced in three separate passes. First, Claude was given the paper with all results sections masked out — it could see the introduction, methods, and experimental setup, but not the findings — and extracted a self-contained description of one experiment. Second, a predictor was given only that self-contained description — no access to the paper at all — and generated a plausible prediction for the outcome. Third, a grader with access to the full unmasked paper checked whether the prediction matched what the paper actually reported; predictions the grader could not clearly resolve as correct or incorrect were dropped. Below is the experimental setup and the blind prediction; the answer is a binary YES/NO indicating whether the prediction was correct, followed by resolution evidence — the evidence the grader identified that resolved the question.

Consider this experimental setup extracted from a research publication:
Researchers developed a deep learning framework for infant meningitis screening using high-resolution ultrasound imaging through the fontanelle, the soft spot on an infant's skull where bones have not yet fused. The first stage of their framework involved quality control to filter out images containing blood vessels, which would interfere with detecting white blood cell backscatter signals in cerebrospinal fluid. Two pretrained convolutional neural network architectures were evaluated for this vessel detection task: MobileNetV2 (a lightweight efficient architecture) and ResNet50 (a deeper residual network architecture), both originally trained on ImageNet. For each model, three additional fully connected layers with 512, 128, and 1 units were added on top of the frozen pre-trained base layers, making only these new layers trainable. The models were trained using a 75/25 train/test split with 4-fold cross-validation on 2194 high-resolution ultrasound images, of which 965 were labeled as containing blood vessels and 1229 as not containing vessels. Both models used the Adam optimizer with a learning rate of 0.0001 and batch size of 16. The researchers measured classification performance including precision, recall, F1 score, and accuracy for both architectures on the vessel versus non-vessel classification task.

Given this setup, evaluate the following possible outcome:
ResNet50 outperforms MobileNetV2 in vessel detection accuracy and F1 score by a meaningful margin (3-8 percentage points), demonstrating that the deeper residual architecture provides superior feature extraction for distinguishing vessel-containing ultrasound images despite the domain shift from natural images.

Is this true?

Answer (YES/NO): NO